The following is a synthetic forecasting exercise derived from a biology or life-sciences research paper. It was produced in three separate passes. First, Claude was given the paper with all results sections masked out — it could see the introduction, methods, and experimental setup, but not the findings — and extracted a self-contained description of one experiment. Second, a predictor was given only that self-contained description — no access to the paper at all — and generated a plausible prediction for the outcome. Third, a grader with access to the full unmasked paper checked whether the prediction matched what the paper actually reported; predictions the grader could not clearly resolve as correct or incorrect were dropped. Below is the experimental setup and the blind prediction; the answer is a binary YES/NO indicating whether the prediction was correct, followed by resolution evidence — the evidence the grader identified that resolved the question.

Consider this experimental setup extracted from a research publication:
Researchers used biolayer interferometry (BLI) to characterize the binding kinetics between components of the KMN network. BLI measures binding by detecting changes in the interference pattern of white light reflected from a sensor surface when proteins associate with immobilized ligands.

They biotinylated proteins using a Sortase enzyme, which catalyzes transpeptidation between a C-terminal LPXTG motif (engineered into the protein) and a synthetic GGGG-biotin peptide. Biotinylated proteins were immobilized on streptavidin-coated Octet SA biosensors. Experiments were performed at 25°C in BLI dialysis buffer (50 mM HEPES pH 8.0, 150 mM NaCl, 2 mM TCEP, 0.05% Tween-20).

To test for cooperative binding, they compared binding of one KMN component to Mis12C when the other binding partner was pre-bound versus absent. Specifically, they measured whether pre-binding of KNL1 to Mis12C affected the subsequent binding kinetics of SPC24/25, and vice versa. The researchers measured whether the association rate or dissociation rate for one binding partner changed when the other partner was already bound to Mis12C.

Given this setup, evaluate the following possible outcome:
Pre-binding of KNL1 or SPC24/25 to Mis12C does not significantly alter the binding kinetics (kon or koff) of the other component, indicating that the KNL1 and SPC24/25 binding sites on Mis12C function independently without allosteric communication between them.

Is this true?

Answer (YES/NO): NO